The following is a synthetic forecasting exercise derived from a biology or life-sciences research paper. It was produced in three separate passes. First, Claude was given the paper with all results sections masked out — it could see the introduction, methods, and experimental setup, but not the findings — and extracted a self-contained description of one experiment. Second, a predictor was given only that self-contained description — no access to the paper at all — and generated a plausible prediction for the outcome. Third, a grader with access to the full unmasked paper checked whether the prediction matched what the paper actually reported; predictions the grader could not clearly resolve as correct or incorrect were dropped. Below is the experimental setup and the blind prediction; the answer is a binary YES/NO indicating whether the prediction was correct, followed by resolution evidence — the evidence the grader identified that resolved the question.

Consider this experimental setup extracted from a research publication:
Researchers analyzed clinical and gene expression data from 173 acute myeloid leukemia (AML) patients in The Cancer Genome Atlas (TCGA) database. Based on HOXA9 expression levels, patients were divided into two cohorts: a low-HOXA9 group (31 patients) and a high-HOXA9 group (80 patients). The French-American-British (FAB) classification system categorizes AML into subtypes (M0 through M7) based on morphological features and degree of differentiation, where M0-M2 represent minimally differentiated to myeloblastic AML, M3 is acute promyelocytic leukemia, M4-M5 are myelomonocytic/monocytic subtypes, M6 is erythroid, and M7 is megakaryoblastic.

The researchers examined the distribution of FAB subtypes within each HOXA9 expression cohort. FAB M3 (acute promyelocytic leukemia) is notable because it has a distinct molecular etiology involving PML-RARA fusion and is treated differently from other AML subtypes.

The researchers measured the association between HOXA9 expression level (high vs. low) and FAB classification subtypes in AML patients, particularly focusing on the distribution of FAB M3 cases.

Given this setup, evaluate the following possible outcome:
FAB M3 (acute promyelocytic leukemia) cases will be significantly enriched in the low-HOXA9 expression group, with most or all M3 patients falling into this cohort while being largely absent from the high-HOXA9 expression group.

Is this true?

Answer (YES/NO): YES